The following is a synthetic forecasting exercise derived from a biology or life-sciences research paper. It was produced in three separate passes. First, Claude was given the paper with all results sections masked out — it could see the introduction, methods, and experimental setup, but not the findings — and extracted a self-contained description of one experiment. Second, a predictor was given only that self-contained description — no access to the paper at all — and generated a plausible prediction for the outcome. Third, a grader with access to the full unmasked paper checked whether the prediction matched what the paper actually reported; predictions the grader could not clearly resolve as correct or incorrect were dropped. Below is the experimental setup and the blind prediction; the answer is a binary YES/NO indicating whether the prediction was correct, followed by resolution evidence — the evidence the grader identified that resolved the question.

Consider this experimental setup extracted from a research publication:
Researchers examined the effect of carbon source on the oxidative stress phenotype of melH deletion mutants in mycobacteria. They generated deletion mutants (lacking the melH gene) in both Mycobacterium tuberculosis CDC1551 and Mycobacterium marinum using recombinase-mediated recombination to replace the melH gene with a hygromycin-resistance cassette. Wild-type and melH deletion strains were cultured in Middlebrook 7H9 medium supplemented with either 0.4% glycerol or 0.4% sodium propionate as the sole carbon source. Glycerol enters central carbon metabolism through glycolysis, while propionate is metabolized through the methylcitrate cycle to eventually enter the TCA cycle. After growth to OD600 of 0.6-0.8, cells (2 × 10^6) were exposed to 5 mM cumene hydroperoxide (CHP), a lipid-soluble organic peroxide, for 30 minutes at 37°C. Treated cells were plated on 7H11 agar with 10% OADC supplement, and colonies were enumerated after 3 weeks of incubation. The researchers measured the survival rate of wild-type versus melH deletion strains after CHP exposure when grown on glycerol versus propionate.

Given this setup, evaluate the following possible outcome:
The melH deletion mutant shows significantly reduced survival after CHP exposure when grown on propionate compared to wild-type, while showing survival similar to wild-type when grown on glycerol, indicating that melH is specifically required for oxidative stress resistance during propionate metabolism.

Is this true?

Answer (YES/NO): NO